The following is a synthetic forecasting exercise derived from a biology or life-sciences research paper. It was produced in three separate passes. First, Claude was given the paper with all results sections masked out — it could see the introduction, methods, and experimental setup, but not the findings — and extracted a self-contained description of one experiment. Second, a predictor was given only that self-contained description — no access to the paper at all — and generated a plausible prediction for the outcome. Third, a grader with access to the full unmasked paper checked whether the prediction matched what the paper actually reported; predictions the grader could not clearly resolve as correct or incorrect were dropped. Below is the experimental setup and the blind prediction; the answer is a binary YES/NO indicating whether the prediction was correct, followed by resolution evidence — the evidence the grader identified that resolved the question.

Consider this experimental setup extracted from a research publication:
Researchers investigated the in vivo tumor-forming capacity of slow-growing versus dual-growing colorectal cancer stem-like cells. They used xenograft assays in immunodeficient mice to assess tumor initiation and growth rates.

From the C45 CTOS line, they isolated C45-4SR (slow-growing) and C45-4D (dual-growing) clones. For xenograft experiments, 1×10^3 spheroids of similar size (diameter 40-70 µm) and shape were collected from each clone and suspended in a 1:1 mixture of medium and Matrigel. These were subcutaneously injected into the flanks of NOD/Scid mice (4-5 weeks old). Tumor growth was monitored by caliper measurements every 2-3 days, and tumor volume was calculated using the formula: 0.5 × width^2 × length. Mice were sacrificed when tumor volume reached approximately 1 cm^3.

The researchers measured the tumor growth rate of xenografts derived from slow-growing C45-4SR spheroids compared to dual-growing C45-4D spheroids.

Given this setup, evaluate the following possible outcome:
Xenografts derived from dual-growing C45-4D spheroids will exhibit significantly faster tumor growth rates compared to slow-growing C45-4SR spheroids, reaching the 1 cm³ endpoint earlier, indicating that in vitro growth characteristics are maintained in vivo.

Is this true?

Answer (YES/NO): NO